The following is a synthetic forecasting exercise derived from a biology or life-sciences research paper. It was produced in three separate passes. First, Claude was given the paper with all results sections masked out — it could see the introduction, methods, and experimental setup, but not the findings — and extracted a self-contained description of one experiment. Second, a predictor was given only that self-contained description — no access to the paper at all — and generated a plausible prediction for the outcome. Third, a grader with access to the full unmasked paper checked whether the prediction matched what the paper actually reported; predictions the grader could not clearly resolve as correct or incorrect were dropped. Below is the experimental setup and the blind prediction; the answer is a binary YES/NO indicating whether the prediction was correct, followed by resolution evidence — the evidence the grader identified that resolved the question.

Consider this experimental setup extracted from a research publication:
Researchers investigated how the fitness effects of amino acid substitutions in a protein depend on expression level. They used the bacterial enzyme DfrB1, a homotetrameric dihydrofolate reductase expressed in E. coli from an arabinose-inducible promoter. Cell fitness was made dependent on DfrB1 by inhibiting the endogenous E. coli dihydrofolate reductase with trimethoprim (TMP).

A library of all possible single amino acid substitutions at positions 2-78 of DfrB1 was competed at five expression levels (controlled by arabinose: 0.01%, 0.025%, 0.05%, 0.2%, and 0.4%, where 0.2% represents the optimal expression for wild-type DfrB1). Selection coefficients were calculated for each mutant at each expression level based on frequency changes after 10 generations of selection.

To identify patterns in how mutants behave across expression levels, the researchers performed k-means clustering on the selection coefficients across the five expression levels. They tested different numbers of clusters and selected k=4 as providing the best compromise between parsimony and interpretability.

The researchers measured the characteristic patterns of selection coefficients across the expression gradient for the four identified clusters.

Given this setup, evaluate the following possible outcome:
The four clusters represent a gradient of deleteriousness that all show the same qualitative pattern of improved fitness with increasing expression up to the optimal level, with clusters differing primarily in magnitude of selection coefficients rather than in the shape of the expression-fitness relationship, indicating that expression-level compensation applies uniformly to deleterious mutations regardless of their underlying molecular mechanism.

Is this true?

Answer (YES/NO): NO